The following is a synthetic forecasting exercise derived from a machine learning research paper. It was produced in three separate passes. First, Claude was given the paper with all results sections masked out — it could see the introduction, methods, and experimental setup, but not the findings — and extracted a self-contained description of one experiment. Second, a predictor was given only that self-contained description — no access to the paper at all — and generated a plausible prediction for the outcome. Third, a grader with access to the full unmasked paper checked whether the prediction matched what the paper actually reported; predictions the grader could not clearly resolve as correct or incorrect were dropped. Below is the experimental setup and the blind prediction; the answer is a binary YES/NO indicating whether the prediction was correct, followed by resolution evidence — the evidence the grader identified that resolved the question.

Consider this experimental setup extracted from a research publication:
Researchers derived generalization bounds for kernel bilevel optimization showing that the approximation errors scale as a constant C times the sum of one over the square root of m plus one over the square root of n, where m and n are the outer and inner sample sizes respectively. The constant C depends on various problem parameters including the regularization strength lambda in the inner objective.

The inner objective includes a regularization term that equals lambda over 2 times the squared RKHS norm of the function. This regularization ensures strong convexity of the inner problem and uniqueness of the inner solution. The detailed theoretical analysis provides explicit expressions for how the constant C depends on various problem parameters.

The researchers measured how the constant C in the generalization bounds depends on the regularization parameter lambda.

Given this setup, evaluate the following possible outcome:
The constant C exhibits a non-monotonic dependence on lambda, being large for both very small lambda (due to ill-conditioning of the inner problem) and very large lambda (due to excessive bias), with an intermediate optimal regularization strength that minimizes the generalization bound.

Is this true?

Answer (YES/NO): NO